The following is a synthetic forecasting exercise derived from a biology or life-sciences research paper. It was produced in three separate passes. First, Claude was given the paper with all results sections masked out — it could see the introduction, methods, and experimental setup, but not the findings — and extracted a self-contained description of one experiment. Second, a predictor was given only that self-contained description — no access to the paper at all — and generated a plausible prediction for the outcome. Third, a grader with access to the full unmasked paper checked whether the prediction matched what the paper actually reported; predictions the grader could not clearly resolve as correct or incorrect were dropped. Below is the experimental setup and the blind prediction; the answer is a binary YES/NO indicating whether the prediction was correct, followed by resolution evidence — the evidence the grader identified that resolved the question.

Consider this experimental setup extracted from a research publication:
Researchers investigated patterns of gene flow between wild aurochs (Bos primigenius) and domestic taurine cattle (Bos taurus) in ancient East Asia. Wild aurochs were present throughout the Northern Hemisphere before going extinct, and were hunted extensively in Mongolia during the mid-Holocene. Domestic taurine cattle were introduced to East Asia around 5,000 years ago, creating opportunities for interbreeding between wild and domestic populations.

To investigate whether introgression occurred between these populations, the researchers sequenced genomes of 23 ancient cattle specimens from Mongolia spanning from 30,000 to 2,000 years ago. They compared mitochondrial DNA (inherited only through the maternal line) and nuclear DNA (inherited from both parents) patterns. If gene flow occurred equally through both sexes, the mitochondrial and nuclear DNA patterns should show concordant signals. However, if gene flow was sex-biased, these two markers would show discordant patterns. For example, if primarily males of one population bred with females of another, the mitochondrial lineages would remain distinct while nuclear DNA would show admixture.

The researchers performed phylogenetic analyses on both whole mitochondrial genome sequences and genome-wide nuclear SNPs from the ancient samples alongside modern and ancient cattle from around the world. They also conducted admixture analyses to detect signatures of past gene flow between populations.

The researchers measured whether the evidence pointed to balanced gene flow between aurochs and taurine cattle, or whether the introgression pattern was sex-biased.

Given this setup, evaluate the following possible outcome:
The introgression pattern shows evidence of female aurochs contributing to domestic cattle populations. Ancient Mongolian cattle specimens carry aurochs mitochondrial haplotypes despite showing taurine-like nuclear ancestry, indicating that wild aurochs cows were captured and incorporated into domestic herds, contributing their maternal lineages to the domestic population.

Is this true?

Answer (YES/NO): NO